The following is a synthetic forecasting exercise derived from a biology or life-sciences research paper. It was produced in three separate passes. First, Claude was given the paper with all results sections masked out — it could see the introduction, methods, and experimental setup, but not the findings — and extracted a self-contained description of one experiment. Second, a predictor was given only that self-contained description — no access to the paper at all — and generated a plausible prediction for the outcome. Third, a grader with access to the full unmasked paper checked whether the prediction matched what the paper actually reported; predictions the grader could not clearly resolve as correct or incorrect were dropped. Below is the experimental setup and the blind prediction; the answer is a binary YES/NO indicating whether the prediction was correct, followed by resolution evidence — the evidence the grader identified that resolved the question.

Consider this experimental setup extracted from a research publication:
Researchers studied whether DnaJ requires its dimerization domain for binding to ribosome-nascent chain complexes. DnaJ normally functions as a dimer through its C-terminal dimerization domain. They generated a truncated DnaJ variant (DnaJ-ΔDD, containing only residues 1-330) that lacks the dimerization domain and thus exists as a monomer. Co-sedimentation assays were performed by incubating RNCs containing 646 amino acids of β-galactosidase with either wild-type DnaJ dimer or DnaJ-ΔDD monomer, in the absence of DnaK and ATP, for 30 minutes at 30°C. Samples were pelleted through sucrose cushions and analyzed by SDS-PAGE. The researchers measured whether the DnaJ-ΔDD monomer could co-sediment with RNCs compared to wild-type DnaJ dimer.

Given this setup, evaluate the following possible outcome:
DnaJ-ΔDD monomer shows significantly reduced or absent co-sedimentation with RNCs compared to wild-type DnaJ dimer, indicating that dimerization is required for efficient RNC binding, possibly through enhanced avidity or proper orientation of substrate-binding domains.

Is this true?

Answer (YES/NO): YES